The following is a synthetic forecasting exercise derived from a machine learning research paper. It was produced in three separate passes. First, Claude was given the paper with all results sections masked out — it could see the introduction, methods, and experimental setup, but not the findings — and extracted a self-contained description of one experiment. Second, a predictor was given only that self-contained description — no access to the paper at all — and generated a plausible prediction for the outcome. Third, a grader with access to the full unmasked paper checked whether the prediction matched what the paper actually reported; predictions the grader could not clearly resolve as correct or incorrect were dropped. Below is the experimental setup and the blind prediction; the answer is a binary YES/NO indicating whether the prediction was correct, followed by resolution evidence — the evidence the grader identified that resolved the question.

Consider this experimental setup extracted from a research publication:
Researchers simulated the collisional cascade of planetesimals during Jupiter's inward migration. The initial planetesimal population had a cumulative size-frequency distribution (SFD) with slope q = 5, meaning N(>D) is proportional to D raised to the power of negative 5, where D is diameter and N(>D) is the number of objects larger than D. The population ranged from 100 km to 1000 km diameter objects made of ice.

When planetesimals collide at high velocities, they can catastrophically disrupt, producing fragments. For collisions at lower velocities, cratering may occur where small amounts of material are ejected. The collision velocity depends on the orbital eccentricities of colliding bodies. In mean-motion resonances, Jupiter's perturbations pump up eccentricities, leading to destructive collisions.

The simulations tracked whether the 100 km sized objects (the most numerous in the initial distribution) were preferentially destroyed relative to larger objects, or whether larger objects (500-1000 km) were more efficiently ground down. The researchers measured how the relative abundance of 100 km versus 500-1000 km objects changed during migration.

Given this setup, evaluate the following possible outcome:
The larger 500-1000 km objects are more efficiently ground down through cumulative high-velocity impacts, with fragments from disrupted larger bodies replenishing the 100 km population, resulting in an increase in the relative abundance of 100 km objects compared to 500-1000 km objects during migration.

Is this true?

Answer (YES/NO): NO